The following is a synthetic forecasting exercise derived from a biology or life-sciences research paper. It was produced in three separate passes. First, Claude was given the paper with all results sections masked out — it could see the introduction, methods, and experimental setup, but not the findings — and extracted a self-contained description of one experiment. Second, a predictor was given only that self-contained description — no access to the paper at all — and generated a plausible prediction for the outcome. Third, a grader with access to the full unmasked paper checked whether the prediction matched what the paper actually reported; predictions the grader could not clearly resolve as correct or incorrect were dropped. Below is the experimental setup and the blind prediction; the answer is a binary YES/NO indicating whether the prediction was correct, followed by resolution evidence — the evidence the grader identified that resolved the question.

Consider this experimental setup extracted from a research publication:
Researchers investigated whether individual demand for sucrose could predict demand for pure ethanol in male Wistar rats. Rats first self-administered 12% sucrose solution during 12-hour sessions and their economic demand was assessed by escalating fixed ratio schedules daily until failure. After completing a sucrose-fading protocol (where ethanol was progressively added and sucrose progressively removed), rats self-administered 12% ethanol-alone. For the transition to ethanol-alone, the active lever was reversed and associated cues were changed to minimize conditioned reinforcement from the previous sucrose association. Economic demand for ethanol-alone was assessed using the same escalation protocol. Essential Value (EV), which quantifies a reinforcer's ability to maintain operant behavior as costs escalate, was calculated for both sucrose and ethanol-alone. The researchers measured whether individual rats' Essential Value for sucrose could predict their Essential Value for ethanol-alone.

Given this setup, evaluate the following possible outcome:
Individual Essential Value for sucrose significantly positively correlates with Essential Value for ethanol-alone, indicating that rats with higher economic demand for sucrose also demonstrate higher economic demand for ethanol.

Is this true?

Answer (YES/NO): NO